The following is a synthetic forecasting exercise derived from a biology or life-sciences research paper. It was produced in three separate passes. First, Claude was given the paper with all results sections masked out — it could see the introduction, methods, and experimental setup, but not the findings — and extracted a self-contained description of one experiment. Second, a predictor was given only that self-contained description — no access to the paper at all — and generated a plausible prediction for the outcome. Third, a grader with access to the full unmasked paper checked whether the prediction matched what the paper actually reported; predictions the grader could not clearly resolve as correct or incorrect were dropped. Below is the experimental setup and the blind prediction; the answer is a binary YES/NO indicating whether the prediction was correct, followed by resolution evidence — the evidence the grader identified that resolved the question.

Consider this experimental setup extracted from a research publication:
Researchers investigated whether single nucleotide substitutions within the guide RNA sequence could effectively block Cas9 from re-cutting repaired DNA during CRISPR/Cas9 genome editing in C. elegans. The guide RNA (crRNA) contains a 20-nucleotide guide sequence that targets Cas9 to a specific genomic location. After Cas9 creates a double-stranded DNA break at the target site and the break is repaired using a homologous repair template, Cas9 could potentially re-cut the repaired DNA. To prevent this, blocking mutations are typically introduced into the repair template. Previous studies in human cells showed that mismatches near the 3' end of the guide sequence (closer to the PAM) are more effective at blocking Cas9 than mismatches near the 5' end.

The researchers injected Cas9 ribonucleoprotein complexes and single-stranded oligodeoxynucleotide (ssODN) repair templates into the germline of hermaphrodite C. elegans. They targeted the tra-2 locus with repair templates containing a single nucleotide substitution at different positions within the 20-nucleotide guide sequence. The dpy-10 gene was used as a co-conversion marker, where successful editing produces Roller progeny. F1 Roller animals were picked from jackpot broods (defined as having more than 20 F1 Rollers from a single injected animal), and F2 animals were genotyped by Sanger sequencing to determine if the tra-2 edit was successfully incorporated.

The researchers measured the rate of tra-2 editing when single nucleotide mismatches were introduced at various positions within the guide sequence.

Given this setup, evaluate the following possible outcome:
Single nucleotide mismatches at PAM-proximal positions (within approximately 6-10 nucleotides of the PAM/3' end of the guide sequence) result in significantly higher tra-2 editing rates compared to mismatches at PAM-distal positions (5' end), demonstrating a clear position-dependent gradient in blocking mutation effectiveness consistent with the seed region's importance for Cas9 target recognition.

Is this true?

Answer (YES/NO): NO